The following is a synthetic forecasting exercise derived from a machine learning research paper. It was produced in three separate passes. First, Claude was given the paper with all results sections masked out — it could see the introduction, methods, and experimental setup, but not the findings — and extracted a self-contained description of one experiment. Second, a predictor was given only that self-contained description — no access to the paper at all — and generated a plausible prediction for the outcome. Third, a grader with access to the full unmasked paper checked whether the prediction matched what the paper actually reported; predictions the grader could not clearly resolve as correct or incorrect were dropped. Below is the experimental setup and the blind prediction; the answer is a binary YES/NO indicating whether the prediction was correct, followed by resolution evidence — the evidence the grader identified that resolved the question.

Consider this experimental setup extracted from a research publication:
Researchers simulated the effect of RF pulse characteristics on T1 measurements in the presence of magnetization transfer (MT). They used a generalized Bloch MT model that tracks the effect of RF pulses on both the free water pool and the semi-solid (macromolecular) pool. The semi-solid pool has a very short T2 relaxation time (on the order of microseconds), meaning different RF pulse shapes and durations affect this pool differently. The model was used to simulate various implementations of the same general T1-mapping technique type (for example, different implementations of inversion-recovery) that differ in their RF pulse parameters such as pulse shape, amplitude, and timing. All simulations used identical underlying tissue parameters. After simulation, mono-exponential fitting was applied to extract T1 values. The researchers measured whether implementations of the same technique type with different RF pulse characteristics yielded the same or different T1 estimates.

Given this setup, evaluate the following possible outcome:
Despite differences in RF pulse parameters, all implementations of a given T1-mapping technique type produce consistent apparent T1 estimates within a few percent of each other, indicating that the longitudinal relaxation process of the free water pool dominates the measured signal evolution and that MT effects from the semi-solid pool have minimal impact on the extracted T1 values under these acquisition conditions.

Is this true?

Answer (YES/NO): NO